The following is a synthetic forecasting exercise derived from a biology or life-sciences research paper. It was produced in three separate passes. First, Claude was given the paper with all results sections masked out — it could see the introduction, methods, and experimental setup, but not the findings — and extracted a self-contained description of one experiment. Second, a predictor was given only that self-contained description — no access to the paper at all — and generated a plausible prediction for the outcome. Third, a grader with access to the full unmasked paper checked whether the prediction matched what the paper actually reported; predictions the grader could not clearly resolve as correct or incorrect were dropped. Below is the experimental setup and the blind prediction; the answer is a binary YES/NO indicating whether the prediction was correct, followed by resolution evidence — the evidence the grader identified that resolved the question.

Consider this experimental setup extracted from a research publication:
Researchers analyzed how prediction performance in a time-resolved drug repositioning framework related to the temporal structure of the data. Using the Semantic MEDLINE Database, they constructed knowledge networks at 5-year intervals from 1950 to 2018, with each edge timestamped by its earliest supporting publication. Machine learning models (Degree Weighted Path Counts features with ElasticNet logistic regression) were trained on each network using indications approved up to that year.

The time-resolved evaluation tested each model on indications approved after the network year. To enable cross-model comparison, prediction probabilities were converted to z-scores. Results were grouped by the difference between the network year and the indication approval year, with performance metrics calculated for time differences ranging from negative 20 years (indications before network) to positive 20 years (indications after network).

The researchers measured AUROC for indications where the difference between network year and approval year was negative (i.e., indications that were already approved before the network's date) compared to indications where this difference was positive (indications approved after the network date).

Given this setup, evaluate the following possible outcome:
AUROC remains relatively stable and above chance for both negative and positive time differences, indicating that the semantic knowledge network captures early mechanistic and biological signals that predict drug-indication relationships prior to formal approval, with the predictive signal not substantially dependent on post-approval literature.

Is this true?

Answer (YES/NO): NO